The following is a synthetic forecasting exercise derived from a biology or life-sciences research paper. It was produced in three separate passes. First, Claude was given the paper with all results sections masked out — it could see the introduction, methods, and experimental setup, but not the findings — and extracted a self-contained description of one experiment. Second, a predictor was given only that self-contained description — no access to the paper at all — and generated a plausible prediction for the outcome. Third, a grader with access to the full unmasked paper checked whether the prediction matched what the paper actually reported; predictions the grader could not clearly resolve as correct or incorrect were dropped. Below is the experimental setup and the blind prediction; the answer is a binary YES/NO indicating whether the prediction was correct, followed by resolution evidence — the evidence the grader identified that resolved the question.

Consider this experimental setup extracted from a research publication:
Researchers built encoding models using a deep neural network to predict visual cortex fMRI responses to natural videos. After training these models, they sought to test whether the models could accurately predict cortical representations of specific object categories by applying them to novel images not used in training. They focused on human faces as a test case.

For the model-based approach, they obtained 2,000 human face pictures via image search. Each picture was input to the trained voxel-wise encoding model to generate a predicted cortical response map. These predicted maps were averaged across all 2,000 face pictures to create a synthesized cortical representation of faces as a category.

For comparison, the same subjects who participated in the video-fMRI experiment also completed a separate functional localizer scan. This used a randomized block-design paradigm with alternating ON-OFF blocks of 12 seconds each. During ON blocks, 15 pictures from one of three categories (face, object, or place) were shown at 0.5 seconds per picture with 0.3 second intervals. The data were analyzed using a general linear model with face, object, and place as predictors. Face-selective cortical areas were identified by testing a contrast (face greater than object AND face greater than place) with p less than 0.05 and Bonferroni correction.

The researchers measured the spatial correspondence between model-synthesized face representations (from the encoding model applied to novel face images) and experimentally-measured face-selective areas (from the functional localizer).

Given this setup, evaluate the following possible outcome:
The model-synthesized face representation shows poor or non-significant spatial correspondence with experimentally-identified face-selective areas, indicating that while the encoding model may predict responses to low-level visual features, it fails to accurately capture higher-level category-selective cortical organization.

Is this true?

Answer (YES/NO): NO